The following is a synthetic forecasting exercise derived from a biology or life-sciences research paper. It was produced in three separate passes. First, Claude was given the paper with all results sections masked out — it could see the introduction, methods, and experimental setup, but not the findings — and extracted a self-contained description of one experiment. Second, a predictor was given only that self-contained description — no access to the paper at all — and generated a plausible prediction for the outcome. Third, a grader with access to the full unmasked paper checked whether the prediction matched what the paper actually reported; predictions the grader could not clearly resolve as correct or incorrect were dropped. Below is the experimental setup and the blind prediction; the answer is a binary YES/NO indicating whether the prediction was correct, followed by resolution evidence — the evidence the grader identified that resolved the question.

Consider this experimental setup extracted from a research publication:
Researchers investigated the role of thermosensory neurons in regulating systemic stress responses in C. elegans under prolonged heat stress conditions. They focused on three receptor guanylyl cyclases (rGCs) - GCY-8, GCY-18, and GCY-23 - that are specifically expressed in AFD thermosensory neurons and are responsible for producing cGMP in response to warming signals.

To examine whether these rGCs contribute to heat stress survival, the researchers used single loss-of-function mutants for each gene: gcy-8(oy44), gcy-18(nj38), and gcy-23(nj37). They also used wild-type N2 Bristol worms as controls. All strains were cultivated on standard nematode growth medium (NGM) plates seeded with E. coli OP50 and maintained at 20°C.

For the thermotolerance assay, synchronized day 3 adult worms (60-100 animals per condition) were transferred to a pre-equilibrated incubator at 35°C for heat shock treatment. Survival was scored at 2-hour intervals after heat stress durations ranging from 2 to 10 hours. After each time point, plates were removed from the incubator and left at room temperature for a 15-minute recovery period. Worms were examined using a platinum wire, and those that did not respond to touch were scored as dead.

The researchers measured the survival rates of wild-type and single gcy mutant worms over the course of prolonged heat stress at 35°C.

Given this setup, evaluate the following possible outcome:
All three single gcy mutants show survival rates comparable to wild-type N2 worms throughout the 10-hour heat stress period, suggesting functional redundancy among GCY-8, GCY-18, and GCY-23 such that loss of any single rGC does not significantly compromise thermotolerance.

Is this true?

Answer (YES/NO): NO